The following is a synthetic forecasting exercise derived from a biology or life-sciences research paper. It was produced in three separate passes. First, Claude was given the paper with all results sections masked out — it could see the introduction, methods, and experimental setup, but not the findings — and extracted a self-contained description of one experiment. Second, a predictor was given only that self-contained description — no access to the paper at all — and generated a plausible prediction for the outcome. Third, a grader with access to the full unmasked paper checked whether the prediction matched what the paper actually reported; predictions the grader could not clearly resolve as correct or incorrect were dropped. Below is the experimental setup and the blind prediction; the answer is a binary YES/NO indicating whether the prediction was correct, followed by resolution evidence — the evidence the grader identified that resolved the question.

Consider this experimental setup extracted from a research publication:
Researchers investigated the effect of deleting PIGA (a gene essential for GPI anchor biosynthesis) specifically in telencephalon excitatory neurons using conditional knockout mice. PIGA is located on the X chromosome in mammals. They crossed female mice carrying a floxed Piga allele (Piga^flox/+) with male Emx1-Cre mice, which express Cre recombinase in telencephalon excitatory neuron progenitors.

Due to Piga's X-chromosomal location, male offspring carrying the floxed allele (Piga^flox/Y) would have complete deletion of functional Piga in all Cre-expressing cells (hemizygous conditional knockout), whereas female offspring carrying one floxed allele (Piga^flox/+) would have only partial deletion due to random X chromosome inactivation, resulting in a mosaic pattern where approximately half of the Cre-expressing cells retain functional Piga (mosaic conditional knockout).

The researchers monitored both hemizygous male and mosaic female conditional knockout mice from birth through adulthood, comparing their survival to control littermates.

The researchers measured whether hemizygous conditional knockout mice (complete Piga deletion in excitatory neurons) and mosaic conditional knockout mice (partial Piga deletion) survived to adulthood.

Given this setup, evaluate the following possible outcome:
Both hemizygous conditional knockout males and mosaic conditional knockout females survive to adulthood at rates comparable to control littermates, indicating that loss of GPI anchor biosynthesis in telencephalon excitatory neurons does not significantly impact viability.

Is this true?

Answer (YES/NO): NO